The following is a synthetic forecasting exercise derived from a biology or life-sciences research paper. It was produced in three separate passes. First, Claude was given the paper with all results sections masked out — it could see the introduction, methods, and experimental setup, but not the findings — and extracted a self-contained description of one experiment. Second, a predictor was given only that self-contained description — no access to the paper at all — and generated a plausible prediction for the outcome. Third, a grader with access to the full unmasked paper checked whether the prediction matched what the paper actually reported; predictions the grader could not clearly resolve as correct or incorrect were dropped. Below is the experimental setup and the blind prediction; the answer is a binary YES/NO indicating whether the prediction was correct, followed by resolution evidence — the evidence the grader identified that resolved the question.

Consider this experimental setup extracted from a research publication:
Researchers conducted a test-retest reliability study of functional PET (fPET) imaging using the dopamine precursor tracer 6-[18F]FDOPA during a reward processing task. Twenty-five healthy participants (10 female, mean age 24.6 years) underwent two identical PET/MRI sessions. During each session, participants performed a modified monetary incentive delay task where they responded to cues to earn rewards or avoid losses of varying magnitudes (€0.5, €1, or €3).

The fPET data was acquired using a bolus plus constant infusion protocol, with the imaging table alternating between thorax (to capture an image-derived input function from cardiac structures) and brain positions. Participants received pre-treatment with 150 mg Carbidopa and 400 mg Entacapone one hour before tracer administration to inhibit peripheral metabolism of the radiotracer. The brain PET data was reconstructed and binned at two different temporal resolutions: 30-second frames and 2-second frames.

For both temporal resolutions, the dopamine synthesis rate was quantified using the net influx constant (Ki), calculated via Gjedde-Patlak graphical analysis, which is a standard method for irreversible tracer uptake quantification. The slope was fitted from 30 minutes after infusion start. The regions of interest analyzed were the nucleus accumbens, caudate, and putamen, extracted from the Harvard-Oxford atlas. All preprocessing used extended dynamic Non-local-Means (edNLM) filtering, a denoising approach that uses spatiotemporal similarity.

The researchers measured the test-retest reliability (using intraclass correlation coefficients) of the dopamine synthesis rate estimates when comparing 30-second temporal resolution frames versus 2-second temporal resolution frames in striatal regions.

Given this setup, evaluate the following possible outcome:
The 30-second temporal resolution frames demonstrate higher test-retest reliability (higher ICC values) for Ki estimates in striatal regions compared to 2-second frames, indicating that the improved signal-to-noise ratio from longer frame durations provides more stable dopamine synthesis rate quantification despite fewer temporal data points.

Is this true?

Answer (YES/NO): NO